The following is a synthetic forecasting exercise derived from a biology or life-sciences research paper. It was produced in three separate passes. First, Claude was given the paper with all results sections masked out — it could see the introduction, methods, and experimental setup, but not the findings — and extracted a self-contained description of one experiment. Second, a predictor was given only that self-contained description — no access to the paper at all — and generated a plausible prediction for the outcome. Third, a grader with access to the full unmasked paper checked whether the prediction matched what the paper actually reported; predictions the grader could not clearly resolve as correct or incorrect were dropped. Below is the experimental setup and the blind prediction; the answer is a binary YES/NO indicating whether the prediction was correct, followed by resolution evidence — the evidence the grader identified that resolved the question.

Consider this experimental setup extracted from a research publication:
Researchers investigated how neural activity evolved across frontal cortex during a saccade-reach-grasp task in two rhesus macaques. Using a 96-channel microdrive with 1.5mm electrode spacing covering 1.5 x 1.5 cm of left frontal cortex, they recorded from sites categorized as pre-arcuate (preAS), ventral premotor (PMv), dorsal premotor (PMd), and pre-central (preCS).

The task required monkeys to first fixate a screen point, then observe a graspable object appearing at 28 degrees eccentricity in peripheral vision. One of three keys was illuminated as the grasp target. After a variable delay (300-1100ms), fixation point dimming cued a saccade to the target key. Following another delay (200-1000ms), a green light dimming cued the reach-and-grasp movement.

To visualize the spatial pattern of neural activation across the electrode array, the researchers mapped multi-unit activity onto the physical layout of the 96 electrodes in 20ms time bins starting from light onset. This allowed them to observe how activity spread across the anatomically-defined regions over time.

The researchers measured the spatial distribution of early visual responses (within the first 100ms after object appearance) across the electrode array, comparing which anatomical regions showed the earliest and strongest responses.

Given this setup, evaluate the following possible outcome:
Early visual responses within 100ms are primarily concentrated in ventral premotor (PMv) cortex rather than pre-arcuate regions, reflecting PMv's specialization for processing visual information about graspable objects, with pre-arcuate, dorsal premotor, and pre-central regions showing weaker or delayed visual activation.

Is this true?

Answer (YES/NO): NO